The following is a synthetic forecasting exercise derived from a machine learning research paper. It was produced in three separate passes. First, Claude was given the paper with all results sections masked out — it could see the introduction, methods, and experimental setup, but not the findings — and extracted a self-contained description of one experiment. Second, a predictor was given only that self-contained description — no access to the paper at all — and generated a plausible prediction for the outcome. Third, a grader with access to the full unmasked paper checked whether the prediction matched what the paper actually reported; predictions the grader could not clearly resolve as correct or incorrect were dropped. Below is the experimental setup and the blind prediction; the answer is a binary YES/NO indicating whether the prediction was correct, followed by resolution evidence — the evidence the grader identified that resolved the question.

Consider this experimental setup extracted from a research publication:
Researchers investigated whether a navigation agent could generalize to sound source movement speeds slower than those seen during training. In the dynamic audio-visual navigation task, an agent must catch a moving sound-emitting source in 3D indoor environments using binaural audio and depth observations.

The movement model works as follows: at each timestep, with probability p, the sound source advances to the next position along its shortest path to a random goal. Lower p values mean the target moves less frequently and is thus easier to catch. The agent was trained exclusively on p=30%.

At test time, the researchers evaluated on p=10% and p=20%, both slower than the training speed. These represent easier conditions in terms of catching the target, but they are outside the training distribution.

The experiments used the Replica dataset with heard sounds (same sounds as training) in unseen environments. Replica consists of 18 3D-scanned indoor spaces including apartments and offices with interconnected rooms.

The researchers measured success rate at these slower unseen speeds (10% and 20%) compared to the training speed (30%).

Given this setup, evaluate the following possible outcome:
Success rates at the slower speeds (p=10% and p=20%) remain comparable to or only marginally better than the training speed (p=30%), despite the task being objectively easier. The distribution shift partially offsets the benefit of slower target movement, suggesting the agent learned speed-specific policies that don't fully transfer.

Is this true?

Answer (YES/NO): NO